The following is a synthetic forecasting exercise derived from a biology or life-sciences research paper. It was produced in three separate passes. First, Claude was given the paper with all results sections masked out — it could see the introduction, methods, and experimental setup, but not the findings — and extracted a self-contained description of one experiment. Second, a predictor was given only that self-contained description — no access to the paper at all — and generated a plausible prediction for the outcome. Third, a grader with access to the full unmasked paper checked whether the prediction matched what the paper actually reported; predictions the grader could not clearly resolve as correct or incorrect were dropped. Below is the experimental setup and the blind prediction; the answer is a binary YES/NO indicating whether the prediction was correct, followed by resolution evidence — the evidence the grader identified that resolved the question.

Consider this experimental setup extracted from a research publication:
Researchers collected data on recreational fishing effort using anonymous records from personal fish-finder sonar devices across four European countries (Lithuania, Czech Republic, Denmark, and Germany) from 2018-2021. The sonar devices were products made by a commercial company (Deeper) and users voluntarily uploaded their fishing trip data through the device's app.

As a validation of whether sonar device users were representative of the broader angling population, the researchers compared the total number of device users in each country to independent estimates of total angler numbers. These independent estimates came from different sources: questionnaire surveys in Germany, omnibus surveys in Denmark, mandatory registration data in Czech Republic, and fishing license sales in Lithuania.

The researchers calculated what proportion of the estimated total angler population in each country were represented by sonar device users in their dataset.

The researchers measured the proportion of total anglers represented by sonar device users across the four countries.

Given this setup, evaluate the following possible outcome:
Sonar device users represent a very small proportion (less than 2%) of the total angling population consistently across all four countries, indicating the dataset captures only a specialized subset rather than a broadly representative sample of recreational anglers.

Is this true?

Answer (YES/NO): NO